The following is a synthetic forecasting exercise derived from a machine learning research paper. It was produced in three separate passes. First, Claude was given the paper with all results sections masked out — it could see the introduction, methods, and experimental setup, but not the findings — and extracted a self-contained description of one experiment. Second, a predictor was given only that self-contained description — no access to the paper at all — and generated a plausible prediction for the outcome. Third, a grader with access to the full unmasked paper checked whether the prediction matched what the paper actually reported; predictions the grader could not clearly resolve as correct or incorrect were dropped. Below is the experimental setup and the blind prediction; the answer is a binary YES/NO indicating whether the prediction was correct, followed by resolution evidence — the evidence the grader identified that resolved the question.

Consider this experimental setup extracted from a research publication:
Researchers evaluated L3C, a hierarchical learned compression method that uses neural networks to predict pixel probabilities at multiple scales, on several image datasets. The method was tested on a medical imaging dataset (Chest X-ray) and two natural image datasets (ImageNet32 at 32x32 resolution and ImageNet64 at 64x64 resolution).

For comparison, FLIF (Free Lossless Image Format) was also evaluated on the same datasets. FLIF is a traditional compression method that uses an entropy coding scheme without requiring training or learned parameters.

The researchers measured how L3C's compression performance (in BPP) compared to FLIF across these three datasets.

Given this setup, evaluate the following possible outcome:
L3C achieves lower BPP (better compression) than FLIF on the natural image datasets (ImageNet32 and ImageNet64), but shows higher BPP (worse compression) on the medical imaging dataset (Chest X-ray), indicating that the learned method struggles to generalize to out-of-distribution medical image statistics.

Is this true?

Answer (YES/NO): NO